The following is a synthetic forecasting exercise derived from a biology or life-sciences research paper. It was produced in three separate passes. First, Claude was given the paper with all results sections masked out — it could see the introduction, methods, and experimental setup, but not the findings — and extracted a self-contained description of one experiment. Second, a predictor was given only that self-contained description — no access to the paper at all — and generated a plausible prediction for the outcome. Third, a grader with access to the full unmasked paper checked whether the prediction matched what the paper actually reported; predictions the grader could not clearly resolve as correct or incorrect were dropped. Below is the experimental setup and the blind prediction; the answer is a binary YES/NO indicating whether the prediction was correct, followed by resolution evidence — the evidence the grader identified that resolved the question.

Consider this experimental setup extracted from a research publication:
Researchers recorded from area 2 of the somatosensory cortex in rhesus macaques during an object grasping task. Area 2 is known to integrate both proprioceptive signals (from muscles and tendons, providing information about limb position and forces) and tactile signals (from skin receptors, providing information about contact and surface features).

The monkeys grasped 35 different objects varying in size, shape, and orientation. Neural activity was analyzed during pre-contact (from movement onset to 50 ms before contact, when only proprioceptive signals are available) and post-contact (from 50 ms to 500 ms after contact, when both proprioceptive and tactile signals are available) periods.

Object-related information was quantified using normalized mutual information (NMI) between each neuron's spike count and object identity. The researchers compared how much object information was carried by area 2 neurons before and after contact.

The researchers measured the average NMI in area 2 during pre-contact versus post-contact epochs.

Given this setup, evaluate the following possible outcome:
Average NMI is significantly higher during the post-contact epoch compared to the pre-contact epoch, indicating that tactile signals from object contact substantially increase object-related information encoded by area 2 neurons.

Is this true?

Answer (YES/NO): YES